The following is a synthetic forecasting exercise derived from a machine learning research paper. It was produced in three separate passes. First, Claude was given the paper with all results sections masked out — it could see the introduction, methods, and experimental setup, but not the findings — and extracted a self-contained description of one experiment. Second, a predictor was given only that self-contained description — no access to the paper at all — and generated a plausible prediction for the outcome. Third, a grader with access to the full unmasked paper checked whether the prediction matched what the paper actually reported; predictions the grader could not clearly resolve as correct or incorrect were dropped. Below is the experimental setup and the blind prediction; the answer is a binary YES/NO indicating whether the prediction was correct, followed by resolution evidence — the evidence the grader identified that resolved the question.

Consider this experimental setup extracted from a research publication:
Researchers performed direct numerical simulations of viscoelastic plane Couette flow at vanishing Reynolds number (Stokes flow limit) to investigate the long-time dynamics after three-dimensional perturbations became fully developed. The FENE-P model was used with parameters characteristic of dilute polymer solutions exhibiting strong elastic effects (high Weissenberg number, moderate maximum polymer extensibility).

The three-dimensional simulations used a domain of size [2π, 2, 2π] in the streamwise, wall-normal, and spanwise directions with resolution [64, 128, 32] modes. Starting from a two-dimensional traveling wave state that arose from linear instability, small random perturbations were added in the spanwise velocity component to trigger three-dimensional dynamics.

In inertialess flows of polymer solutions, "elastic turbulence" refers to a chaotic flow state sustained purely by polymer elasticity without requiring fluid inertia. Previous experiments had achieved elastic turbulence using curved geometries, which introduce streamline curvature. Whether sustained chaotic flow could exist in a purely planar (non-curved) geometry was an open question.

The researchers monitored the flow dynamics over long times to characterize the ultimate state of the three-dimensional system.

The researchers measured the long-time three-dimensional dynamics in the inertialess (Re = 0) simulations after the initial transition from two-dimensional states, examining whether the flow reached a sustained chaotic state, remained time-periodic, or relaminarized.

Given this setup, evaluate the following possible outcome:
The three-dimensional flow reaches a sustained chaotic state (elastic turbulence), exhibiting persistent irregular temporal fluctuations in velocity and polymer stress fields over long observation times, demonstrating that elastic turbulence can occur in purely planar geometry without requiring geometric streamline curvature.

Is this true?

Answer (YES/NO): YES